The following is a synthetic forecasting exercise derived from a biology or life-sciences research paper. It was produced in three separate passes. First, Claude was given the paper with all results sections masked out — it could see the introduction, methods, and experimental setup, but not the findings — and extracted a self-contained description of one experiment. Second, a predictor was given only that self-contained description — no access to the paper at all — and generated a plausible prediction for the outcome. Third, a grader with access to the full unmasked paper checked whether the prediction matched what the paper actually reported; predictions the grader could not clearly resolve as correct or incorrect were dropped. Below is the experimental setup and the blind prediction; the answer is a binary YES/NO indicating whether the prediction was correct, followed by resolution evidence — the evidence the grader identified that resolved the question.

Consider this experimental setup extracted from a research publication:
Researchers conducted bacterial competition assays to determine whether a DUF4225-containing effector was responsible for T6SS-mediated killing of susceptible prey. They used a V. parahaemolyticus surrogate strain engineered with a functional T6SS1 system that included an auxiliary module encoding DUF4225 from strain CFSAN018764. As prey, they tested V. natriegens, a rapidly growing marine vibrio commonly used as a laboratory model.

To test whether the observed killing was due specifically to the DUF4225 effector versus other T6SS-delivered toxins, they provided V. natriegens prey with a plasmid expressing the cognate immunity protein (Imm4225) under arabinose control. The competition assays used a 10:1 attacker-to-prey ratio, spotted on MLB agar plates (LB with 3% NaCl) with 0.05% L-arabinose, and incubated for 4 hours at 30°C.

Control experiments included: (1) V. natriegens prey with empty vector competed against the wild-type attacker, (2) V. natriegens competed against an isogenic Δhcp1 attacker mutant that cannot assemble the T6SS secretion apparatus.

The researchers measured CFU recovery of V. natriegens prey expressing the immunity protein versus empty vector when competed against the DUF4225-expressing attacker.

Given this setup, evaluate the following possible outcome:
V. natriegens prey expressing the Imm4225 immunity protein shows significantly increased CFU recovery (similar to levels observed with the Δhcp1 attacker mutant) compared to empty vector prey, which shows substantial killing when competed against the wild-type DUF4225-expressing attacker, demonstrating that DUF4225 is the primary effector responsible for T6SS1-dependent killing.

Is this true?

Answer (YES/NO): YES